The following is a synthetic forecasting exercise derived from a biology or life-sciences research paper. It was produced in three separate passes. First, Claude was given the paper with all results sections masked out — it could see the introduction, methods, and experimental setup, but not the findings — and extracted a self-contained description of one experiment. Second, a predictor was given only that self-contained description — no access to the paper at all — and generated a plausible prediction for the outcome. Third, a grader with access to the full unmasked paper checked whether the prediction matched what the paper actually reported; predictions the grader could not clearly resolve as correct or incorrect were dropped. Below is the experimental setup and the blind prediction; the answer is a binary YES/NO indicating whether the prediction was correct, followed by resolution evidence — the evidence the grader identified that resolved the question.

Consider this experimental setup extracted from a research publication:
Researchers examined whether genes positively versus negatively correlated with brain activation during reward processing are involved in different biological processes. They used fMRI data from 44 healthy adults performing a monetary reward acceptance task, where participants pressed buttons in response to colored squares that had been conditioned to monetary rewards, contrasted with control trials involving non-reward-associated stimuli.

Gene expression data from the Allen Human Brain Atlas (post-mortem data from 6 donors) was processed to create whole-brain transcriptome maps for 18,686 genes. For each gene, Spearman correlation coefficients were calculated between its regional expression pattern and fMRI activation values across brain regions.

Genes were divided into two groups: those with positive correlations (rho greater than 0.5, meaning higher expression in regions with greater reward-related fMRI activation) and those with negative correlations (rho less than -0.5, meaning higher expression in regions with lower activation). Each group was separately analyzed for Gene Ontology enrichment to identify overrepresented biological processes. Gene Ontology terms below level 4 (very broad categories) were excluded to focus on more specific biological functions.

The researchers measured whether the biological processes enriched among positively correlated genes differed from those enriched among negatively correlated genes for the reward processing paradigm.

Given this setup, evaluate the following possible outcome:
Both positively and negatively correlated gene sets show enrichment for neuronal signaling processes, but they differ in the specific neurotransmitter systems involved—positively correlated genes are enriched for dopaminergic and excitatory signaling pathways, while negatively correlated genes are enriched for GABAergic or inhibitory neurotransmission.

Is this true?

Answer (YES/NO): NO